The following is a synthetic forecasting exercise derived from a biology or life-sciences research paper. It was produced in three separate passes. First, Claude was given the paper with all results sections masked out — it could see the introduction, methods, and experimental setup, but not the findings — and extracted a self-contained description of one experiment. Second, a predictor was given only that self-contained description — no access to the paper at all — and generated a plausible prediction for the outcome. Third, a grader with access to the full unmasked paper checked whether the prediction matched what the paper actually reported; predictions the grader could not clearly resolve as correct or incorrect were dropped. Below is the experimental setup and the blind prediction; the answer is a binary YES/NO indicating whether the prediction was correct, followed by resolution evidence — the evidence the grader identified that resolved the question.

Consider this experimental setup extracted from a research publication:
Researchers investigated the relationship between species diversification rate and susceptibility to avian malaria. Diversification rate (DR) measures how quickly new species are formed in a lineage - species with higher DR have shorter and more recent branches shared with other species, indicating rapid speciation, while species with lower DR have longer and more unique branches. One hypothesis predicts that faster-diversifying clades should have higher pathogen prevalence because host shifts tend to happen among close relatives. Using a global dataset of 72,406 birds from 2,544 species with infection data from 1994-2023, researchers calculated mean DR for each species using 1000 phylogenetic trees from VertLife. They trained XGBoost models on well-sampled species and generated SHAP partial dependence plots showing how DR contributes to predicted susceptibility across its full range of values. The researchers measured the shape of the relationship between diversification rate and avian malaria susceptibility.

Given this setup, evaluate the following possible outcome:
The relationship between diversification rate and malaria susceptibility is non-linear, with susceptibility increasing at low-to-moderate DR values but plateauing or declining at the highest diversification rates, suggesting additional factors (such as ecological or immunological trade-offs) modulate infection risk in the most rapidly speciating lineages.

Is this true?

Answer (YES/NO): YES